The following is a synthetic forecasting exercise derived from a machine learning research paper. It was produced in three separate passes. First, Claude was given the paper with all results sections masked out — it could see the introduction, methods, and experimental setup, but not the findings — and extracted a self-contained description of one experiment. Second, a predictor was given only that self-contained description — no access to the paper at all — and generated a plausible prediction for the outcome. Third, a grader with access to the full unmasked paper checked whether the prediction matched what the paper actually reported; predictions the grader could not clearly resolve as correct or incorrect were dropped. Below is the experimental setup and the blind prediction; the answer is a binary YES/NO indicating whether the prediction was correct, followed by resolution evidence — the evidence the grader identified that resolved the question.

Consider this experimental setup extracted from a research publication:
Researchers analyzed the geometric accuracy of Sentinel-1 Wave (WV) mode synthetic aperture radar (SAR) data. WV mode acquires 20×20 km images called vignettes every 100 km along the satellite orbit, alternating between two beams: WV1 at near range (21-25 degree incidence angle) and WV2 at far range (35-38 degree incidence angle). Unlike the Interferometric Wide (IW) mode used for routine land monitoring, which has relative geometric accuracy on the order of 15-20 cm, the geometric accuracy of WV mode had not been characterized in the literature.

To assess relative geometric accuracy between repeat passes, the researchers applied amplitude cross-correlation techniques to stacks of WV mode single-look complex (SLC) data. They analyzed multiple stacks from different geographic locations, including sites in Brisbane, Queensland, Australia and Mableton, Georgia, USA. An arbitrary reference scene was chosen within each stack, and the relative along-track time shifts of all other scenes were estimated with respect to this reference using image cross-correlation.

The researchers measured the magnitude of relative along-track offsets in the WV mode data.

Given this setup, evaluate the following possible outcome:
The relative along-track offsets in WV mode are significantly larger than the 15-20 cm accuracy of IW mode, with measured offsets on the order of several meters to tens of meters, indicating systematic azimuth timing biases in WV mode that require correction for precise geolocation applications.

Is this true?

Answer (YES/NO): YES